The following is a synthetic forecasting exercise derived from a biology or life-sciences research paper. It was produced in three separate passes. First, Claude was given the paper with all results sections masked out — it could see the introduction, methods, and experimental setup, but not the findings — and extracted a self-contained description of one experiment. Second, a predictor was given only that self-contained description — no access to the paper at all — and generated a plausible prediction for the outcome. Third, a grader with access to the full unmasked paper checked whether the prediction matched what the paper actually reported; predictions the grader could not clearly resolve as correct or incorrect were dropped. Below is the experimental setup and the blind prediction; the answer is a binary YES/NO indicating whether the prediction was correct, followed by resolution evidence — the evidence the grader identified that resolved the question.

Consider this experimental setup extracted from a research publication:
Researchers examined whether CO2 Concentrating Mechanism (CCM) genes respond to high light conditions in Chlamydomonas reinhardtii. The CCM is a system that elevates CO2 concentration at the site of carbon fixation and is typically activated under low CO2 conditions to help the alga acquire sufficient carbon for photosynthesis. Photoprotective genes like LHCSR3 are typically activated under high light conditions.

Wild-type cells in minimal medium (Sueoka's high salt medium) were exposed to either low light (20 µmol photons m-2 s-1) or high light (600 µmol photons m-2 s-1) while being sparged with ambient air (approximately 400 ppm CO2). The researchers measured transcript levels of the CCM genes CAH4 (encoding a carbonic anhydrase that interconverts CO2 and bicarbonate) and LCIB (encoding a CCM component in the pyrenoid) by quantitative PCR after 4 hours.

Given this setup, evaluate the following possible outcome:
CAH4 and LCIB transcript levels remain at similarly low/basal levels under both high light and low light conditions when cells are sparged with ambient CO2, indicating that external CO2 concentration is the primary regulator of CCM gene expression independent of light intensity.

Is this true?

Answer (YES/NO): NO